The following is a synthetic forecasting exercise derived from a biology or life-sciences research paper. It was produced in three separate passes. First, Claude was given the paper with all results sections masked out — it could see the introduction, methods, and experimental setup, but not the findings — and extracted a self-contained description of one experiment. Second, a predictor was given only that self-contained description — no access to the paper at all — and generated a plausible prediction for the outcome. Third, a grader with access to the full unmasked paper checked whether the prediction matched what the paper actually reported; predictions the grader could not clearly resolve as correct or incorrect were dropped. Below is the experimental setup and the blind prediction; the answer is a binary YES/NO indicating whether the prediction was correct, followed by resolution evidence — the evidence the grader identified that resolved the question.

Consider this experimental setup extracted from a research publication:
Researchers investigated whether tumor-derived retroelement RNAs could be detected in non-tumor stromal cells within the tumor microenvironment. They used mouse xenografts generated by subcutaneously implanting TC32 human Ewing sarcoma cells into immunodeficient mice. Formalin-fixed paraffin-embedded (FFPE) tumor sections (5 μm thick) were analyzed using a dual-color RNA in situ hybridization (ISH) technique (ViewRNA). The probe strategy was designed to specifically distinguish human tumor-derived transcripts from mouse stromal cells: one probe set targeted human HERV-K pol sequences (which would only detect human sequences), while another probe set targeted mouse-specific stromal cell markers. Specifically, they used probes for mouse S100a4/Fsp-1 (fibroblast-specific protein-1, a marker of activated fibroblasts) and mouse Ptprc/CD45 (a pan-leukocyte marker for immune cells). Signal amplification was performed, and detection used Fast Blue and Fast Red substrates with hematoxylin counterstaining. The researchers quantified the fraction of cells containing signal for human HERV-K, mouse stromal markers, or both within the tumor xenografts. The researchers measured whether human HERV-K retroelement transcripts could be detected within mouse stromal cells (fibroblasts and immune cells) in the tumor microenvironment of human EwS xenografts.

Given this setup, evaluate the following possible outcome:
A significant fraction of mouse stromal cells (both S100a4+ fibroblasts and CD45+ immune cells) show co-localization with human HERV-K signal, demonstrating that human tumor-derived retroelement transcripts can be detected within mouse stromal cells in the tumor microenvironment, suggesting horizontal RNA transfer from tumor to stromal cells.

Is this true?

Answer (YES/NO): NO